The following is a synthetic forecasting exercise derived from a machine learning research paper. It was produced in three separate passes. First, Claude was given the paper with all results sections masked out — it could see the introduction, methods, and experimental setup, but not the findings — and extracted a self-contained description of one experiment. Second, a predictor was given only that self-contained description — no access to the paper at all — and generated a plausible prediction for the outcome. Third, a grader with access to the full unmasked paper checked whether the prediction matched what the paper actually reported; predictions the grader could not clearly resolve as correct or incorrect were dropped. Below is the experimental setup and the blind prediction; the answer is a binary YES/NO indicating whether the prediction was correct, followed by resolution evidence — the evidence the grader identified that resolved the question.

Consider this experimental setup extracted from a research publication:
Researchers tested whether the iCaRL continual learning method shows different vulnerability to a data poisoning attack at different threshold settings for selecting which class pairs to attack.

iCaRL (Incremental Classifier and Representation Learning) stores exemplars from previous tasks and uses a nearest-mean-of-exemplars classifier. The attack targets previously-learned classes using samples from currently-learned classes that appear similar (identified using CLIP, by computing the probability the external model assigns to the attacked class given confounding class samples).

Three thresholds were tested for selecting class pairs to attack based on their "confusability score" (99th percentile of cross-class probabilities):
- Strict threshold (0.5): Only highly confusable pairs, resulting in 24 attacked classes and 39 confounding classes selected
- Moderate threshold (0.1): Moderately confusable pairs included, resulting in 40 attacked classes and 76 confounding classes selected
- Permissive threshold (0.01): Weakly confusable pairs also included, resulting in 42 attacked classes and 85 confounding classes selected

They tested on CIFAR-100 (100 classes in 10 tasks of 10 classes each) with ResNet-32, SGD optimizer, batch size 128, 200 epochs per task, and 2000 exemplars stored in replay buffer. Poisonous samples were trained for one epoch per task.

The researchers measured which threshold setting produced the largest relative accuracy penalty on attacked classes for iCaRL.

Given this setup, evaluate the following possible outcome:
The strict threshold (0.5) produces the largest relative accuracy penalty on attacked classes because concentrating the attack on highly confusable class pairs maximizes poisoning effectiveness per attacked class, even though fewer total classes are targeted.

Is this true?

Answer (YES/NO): NO